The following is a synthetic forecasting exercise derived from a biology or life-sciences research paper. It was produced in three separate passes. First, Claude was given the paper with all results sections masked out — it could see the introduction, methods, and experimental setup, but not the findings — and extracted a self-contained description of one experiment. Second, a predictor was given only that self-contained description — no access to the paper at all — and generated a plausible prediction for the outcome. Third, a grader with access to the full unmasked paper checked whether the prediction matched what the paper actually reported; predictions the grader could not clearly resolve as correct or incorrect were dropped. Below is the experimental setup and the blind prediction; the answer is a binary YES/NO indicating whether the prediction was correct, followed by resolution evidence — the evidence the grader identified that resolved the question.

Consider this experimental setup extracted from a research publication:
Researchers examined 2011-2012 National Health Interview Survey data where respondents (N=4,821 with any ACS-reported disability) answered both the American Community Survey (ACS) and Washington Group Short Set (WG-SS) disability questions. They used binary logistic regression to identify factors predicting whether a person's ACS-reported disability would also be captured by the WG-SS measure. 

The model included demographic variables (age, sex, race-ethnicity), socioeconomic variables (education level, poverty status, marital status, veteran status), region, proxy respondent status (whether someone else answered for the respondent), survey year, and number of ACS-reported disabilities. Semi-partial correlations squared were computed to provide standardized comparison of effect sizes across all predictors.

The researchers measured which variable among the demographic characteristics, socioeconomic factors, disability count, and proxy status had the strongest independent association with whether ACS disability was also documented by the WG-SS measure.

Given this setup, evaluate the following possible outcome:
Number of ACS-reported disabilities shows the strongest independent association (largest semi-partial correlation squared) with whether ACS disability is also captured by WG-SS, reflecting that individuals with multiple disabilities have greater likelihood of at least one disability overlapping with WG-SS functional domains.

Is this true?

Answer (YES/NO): YES